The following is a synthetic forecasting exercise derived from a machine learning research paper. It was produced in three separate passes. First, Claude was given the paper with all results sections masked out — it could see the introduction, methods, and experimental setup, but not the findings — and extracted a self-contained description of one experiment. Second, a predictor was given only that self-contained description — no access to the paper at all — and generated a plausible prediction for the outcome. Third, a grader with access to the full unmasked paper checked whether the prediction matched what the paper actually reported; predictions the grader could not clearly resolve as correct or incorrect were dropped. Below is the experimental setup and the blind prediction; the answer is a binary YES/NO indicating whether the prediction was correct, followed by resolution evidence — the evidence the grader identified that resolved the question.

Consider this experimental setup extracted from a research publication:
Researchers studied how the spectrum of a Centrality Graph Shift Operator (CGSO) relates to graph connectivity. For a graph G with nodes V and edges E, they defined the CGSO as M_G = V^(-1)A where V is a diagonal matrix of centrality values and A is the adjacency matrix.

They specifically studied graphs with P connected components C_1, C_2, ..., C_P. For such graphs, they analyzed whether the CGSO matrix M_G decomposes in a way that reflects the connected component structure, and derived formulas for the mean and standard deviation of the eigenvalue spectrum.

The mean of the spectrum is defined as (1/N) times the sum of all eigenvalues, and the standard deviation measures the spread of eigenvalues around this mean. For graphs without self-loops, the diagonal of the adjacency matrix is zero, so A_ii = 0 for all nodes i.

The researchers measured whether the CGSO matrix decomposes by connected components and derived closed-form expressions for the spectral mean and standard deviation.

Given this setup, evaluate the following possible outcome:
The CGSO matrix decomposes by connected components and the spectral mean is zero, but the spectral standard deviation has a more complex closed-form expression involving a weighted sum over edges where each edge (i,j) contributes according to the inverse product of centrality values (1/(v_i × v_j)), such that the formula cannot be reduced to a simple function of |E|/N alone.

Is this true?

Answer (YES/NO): NO